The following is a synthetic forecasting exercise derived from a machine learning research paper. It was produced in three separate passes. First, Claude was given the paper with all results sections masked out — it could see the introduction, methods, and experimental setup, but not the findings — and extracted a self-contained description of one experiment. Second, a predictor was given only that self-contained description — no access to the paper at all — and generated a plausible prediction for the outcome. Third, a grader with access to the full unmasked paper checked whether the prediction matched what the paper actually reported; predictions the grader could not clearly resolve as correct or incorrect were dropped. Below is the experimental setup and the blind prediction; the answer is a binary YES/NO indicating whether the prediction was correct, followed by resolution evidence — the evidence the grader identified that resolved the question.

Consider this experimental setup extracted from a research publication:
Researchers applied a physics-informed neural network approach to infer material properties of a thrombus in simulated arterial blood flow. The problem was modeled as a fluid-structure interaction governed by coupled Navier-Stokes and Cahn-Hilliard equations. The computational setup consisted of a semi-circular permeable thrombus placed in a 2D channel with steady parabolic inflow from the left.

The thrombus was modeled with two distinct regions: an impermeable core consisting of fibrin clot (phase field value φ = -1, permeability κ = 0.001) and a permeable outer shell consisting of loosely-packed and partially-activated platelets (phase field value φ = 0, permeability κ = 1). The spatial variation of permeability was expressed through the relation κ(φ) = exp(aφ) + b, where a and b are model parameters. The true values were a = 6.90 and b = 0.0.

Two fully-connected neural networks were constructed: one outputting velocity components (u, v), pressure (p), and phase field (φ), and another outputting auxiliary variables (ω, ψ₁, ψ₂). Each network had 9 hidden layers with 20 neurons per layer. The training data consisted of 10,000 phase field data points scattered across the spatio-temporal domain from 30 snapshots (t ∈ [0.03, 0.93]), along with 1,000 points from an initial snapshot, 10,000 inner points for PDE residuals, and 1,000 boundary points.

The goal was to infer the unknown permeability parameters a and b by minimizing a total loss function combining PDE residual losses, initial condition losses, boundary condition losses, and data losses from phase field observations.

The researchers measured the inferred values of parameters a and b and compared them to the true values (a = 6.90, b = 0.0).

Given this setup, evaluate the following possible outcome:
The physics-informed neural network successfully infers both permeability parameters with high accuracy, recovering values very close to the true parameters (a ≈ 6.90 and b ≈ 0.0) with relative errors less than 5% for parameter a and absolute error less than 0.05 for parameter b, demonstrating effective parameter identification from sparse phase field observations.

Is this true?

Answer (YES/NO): YES